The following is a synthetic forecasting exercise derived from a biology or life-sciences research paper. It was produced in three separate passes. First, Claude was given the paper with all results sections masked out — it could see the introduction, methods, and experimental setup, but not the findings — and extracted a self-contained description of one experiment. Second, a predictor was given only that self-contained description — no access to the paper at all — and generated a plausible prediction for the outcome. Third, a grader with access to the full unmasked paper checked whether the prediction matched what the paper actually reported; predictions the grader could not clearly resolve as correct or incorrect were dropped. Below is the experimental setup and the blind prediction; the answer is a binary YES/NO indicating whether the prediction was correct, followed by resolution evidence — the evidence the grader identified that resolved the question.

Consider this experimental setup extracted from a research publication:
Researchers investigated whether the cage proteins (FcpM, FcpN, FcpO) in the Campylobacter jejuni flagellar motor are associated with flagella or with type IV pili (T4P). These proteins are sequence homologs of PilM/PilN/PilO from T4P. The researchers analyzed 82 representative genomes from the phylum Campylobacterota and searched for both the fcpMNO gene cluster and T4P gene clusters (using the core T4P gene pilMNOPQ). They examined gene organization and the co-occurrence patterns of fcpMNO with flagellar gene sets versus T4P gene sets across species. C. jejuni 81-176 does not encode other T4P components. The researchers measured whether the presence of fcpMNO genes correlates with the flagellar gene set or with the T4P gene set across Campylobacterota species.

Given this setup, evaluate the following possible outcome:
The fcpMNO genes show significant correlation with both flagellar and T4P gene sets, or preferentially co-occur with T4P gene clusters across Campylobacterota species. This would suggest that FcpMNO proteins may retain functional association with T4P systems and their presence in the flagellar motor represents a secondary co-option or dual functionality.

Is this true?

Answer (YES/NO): NO